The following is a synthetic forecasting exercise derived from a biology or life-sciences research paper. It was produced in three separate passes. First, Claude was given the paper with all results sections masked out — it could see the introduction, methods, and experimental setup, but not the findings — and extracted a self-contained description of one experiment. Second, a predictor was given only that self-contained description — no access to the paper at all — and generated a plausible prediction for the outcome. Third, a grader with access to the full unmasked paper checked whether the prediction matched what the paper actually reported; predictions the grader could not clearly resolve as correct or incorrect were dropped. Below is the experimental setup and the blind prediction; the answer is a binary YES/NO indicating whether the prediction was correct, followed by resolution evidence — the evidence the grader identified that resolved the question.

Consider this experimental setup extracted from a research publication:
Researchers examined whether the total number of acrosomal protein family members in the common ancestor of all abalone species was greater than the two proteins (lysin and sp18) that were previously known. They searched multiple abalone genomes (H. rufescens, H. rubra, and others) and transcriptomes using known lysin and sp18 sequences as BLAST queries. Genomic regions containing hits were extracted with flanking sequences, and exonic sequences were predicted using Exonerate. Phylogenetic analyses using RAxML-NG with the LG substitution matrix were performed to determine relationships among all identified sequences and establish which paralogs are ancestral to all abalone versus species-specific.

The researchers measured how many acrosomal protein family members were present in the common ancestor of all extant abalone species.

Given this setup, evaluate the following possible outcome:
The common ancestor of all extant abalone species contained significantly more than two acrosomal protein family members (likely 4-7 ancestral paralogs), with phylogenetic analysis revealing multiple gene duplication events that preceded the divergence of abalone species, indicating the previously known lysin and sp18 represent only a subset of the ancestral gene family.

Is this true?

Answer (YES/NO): YES